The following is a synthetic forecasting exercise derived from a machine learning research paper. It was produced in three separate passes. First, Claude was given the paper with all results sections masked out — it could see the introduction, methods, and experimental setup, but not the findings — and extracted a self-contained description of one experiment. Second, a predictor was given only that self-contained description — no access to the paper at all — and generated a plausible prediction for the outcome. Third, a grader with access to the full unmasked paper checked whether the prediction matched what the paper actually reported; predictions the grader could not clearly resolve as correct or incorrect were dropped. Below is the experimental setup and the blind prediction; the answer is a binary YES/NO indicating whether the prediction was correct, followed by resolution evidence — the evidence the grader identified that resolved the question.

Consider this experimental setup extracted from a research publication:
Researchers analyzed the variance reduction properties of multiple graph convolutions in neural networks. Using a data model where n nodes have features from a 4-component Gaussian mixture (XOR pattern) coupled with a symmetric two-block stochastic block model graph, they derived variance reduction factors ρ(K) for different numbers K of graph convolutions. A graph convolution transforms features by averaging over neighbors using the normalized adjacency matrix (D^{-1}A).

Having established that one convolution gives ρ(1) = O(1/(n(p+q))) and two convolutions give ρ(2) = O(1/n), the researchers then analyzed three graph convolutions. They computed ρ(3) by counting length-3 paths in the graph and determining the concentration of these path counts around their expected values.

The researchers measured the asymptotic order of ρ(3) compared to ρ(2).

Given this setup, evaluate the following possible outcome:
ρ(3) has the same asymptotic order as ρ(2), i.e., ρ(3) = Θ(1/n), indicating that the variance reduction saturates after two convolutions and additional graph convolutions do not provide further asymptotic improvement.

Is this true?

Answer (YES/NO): YES